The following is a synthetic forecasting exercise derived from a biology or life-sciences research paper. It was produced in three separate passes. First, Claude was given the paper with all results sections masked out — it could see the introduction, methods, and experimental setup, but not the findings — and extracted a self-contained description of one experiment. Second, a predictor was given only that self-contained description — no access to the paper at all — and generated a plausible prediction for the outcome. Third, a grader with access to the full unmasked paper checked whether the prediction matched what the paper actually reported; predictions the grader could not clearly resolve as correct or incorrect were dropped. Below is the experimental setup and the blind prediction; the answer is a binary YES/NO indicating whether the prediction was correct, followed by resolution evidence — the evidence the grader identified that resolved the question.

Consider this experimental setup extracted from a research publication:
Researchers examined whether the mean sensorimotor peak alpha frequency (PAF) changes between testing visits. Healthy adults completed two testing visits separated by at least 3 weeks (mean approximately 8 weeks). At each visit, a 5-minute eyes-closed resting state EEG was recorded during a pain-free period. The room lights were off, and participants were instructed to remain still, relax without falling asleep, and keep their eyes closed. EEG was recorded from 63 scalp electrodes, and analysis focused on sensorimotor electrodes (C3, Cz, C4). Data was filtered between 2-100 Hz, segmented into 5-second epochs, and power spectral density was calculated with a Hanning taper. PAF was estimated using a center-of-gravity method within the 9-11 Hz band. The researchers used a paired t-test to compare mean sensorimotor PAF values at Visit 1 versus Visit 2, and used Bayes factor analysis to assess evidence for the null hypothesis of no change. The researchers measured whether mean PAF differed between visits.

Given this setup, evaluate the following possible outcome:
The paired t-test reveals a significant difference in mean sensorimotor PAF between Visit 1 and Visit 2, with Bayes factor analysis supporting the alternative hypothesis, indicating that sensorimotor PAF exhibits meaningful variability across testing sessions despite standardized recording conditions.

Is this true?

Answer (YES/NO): NO